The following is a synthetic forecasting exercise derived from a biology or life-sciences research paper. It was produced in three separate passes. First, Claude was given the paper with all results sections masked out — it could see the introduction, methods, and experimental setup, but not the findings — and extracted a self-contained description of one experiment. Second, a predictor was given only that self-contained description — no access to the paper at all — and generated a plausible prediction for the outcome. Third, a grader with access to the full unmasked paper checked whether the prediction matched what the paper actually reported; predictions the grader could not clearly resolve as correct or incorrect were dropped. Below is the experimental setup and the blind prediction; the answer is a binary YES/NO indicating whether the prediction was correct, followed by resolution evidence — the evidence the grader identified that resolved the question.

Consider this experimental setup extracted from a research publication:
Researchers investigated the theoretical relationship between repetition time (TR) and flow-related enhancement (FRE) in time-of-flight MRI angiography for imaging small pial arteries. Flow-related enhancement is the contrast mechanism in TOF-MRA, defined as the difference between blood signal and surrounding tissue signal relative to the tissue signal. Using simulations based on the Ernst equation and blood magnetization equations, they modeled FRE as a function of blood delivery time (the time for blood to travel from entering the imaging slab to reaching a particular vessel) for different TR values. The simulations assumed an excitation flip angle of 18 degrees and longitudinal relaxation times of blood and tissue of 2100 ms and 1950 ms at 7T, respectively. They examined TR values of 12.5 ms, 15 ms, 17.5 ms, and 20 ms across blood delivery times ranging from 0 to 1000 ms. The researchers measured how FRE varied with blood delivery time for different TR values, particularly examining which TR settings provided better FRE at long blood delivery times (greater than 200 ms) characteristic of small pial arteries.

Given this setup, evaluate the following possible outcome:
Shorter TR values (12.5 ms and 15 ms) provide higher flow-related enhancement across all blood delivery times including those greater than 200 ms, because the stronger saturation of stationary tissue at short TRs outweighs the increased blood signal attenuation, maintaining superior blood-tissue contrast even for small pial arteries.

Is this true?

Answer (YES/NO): NO